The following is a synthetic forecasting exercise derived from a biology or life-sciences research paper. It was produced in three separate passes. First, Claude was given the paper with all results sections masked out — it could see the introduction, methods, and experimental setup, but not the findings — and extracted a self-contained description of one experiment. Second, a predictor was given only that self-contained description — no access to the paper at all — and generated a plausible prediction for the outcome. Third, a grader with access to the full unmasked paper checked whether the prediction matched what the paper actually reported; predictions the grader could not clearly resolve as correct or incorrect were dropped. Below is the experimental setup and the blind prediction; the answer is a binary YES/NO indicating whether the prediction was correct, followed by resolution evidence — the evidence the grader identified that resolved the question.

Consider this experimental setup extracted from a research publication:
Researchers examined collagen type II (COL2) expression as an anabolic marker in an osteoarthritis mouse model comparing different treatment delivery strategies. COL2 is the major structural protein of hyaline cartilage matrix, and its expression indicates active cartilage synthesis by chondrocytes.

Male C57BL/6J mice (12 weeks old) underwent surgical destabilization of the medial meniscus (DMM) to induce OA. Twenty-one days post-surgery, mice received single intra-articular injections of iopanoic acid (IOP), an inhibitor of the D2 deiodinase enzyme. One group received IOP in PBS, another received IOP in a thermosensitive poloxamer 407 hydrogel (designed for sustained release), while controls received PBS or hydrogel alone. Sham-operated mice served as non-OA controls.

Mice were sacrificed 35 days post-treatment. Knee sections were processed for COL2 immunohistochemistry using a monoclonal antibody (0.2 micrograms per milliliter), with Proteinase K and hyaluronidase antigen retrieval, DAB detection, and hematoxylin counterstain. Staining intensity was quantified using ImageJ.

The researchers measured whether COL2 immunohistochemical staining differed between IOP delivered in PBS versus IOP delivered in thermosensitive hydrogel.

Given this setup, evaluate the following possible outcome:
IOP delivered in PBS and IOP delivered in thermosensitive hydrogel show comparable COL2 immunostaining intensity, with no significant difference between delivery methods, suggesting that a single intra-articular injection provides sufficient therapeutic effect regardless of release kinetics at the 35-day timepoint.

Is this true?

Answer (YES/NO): NO